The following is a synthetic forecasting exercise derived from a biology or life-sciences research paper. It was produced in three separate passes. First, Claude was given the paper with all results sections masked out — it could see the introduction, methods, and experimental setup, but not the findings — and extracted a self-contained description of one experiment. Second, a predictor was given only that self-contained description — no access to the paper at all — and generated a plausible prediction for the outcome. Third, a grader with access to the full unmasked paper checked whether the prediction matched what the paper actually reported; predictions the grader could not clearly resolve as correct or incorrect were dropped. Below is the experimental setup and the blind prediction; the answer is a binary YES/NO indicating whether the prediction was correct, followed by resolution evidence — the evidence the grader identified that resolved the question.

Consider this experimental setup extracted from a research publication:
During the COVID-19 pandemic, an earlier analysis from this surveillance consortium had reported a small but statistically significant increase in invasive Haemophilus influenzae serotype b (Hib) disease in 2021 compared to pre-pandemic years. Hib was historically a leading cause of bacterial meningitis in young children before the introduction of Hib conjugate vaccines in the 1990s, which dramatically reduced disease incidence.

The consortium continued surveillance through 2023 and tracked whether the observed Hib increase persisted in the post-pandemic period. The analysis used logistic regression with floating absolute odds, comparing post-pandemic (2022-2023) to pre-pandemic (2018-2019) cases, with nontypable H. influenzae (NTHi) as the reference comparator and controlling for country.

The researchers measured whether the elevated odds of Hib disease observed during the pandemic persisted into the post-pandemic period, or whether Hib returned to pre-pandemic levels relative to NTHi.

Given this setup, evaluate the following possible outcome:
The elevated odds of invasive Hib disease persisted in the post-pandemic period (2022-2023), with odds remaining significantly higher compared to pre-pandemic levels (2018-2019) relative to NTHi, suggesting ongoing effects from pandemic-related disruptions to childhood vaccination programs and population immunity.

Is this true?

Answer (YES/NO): NO